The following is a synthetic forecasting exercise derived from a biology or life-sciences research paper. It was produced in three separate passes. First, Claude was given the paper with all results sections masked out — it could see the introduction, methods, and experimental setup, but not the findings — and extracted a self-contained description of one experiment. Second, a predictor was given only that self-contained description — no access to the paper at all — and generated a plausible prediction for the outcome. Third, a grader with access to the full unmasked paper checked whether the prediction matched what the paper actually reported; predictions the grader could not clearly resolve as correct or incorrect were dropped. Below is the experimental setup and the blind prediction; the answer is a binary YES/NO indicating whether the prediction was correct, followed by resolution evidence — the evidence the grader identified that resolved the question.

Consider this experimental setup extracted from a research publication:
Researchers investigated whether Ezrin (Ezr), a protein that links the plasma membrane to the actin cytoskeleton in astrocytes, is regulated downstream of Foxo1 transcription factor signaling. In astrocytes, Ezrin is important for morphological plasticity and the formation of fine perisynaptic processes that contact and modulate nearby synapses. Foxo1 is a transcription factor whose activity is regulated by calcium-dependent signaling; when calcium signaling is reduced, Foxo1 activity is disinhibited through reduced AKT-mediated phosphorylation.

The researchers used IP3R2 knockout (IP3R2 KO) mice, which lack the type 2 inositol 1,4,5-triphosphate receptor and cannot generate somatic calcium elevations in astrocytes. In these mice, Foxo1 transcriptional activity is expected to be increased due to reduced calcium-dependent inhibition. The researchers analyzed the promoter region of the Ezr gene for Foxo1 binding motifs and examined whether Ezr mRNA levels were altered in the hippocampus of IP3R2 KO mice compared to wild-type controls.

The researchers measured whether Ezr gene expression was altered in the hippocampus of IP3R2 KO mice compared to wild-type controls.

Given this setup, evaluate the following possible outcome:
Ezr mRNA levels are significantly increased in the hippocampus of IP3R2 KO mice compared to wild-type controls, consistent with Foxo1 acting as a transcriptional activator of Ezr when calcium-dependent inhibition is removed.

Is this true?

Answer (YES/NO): YES